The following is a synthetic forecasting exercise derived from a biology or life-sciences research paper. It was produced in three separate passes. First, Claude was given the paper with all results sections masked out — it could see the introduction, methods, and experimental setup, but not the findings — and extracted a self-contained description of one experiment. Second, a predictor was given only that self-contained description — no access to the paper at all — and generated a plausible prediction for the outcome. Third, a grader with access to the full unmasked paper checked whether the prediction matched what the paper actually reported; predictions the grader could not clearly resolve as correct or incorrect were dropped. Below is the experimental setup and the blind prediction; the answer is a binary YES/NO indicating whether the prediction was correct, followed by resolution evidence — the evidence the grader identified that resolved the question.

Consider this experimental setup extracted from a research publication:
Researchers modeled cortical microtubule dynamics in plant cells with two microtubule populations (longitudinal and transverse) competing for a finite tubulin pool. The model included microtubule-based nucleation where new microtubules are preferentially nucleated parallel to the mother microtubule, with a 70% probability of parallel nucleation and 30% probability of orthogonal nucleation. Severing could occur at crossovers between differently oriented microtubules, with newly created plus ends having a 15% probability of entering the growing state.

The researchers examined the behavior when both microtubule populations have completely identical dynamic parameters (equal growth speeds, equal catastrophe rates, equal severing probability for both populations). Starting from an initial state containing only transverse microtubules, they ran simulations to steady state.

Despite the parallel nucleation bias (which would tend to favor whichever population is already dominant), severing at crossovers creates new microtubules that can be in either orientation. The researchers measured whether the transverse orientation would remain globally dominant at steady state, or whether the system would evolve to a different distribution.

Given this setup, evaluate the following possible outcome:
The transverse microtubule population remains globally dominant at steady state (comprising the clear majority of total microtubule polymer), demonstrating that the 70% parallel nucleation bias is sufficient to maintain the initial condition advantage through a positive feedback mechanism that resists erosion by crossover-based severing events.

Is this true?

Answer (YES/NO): NO